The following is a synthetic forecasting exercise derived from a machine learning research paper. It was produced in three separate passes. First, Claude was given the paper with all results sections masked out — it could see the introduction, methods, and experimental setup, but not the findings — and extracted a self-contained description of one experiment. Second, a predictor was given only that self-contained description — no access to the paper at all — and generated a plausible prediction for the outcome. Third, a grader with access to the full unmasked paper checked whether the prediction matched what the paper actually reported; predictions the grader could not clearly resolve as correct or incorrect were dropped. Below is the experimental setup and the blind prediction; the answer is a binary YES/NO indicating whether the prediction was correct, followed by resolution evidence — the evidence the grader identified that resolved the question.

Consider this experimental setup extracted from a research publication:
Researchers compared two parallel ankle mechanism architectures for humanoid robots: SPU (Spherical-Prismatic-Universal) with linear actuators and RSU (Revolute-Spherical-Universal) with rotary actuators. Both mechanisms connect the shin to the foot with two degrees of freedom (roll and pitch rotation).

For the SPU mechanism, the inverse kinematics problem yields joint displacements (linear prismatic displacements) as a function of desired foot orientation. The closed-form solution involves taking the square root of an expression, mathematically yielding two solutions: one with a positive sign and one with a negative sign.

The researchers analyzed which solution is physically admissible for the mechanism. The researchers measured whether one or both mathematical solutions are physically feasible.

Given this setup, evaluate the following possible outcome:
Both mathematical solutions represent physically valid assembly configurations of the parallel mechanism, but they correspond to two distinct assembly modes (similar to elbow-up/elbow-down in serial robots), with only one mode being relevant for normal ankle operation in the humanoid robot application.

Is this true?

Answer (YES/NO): NO